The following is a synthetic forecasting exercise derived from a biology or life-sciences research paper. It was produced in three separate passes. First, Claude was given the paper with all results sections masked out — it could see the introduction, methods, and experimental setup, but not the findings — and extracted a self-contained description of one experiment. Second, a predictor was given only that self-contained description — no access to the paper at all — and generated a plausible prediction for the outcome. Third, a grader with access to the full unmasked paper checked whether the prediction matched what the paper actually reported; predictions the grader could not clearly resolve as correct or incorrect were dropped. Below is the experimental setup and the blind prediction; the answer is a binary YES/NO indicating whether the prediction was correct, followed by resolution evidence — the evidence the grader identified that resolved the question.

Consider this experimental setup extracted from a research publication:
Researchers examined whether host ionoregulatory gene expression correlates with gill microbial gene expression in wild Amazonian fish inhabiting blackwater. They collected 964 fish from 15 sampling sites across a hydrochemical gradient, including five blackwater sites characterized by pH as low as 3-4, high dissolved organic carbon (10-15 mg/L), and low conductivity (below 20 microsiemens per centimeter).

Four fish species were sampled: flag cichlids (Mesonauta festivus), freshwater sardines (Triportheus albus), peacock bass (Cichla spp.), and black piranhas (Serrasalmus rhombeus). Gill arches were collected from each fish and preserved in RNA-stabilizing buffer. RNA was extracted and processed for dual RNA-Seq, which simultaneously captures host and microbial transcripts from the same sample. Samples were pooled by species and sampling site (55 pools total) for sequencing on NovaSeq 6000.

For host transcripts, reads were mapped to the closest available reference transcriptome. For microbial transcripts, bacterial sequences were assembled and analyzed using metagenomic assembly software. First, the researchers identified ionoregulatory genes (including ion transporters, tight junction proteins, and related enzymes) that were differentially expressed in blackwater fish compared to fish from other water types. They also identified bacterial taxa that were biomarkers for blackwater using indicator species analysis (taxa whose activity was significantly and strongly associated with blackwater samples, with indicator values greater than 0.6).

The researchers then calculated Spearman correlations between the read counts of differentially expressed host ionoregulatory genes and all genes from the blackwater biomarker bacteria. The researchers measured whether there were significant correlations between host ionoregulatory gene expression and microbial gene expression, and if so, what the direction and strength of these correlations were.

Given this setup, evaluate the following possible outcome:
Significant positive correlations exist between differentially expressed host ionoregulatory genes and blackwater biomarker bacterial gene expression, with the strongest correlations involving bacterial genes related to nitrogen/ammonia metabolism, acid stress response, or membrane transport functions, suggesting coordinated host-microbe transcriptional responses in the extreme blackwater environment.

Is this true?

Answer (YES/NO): YES